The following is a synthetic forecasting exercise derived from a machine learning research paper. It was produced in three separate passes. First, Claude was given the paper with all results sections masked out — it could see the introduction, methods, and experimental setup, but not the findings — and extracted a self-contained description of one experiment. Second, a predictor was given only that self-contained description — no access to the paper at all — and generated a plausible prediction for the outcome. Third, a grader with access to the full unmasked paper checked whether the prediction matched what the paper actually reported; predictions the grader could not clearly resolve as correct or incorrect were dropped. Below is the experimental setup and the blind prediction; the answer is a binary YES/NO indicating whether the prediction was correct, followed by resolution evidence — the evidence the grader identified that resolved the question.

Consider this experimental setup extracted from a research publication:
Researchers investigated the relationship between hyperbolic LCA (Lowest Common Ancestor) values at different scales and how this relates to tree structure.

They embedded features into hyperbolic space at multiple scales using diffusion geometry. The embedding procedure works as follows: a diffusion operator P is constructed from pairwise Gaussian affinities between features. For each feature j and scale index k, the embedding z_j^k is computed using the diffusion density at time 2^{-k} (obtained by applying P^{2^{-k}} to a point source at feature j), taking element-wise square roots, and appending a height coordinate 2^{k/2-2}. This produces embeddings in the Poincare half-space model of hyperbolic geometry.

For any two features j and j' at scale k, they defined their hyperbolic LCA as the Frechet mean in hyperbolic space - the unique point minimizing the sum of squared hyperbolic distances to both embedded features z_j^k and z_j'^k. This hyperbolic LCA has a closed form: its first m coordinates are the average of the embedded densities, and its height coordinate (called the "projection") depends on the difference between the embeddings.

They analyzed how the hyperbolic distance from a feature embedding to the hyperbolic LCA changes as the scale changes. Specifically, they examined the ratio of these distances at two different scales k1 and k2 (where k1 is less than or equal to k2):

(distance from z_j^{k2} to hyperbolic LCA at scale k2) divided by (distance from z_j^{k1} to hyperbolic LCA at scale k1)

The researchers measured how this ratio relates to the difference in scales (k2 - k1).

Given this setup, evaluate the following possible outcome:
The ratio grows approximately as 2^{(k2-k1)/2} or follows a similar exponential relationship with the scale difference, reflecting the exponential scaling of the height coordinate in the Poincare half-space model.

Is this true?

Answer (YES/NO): NO